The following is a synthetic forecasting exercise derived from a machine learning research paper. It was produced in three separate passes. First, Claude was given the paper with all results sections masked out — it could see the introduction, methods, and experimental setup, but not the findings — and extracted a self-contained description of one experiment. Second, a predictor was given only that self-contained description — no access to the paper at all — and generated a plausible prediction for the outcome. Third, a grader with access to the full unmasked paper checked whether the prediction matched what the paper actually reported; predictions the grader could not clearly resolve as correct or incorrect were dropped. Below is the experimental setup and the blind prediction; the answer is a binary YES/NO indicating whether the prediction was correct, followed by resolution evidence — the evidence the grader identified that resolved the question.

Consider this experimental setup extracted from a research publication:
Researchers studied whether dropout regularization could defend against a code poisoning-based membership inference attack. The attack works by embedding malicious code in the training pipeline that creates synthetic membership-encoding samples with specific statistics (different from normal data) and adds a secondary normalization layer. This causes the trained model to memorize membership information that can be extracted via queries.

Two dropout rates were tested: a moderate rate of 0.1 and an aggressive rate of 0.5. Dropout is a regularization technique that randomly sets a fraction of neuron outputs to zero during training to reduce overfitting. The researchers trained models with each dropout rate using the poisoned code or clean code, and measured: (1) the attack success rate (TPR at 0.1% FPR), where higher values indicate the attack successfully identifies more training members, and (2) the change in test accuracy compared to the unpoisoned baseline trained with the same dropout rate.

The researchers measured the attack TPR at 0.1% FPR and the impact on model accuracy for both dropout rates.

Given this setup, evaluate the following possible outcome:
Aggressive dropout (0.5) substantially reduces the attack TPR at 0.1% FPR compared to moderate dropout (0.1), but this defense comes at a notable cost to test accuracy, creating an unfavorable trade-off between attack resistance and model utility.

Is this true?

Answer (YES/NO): YES